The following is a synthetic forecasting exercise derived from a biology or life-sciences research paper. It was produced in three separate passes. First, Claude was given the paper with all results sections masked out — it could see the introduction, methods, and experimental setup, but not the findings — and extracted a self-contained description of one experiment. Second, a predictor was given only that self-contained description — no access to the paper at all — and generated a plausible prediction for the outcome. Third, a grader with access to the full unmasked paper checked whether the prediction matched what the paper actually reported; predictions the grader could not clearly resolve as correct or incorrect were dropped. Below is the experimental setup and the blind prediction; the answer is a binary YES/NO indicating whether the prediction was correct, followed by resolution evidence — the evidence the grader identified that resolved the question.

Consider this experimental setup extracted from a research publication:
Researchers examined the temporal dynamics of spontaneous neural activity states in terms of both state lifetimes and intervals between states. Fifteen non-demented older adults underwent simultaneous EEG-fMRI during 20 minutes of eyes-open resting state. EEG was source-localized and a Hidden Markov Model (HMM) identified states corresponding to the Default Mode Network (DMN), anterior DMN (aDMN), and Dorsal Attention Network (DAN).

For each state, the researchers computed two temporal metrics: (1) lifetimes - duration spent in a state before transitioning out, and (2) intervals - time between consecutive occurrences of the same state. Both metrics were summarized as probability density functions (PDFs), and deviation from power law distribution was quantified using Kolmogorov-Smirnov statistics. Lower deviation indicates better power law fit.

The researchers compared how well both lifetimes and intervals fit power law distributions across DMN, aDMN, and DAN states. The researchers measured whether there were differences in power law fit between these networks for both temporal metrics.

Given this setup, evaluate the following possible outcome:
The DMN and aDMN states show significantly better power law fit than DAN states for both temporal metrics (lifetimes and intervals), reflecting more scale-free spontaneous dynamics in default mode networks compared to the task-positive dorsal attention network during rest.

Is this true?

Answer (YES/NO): YES